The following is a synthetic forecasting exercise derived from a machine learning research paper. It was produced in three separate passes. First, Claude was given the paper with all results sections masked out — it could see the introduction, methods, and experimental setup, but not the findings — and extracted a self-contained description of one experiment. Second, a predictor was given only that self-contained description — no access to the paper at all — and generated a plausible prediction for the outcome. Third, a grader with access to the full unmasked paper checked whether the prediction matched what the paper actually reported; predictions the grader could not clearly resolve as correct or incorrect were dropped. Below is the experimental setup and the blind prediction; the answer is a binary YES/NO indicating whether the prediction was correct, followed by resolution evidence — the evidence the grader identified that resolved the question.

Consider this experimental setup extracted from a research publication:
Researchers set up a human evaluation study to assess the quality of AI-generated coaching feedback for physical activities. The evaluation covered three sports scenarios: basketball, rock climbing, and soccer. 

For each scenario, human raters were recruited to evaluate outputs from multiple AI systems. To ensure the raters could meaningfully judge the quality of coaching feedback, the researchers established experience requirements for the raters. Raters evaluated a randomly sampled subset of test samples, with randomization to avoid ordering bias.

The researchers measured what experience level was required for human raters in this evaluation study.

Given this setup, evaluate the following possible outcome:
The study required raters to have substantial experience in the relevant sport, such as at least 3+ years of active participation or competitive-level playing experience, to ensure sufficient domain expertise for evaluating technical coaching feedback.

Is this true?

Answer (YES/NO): NO